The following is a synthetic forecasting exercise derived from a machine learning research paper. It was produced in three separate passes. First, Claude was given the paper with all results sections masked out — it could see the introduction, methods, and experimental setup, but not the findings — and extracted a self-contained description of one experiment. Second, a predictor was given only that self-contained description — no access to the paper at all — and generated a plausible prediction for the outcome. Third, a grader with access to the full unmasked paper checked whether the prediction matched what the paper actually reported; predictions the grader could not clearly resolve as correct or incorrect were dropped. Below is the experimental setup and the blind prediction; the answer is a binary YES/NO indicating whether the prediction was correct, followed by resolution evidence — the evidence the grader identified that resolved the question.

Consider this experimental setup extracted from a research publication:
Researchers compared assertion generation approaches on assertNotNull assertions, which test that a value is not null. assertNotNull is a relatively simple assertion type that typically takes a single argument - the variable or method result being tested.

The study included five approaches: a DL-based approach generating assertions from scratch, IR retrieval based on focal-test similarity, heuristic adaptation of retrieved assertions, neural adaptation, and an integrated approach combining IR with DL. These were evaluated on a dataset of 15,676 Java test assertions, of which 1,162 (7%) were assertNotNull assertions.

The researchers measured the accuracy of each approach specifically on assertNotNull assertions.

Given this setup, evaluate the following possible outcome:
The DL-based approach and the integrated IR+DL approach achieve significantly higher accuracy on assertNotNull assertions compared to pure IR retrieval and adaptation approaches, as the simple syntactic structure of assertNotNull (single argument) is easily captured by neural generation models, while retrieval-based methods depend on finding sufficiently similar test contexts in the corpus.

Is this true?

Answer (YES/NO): NO